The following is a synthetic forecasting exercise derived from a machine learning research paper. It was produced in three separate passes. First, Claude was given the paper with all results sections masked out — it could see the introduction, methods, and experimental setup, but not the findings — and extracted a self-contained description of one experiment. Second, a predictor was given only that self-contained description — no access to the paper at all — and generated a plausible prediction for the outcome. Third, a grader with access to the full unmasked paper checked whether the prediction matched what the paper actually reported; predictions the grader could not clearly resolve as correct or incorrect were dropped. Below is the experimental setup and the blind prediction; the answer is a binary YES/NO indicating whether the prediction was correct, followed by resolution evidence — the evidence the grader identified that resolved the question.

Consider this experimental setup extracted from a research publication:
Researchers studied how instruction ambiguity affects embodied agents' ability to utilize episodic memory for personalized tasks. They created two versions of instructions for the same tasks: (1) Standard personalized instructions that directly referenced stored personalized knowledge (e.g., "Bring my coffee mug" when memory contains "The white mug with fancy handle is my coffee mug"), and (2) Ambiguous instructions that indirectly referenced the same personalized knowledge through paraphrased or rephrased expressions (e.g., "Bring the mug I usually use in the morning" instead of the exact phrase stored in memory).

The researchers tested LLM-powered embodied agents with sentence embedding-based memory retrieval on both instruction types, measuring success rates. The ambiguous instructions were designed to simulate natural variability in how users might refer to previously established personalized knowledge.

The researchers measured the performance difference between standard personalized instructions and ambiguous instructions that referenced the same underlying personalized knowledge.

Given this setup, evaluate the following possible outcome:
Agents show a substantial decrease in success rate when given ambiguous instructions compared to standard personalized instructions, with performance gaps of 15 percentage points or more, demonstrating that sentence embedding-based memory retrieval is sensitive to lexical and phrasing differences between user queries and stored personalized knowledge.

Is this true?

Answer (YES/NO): NO